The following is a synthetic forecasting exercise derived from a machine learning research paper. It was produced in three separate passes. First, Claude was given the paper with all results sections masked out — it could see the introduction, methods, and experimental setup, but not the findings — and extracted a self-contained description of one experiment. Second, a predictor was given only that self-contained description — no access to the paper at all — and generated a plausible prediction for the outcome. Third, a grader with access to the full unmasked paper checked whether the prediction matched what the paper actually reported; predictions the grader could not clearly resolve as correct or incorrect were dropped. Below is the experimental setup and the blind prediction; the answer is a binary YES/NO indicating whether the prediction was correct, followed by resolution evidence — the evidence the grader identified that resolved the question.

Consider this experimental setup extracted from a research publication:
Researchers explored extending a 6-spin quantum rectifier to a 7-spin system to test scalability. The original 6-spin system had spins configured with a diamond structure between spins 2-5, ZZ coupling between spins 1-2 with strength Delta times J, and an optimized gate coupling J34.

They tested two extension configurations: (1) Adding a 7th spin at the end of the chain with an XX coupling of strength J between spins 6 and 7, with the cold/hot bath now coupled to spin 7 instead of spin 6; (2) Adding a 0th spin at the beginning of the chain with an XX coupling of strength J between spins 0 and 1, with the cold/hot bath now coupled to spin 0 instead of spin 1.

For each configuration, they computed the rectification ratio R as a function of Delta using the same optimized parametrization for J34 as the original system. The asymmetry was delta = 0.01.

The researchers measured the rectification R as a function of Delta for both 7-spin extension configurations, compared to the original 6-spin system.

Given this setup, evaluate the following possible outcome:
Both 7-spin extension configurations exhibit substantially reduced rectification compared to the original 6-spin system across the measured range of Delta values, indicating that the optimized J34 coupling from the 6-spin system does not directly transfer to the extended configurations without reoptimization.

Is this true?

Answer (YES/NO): NO